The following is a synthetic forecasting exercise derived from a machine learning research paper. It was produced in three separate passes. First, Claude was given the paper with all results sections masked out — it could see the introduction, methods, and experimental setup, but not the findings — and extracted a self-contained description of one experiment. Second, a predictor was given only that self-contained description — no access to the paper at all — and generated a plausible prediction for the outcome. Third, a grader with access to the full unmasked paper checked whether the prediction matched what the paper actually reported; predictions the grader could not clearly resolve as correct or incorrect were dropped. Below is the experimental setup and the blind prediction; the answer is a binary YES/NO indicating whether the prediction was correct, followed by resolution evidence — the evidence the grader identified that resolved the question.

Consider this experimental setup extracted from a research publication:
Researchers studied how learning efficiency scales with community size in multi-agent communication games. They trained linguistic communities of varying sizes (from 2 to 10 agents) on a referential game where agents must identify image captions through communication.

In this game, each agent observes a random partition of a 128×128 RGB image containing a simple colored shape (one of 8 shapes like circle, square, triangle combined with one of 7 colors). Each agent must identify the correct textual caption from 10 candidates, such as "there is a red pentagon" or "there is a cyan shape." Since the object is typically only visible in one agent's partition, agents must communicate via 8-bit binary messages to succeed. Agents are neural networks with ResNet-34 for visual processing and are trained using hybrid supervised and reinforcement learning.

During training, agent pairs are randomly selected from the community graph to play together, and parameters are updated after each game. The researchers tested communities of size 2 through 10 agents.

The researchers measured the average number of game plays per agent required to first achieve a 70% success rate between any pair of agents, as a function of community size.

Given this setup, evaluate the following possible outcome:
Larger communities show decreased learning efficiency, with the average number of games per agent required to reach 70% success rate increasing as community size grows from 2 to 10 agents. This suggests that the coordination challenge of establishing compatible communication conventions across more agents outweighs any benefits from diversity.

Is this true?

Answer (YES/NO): NO